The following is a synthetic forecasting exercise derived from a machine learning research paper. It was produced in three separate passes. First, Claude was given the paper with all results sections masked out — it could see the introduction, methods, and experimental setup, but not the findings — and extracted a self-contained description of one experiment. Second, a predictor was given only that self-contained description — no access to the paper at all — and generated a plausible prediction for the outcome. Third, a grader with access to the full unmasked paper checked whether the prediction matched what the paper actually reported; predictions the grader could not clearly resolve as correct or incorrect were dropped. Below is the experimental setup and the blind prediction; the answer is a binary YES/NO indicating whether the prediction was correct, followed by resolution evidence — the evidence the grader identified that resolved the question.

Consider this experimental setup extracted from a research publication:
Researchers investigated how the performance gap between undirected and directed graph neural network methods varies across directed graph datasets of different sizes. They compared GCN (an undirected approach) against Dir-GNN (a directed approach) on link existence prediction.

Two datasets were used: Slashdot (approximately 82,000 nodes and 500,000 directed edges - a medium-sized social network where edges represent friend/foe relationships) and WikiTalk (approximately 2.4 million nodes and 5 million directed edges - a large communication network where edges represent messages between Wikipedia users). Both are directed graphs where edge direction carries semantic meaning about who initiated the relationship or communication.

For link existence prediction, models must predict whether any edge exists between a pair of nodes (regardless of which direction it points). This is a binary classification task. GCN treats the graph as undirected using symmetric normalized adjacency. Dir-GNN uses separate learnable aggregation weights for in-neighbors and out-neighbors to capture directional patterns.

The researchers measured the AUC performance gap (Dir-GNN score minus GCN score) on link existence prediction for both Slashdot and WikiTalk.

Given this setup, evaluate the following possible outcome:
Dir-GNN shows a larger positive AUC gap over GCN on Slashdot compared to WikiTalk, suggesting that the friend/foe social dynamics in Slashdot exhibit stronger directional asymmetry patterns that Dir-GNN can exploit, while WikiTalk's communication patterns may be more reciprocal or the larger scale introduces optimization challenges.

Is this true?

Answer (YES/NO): NO